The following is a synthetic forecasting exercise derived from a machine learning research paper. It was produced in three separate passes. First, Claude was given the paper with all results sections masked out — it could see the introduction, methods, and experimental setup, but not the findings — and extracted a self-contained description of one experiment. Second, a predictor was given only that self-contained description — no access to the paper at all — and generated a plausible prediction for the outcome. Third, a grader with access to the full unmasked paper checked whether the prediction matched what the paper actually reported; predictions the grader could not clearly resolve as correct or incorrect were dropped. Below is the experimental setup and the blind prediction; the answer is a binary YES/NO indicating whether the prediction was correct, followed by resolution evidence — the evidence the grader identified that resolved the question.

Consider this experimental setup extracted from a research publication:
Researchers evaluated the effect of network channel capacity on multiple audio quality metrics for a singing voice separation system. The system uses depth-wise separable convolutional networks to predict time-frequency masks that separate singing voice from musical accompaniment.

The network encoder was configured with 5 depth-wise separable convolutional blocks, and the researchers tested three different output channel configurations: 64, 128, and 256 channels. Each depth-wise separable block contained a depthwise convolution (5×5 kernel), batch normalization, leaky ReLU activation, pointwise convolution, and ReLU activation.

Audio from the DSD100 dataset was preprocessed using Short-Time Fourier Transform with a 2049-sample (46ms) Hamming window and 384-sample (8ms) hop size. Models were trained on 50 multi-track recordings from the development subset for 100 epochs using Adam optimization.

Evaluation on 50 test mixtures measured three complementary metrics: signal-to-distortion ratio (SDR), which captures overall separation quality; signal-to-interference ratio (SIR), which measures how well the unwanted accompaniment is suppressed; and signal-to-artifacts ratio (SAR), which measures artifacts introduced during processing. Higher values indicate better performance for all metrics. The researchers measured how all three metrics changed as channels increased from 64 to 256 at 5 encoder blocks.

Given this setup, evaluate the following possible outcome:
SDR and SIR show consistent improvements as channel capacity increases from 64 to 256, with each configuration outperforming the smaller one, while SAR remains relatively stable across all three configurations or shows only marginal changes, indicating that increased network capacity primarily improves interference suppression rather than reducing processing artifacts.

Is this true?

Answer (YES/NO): NO